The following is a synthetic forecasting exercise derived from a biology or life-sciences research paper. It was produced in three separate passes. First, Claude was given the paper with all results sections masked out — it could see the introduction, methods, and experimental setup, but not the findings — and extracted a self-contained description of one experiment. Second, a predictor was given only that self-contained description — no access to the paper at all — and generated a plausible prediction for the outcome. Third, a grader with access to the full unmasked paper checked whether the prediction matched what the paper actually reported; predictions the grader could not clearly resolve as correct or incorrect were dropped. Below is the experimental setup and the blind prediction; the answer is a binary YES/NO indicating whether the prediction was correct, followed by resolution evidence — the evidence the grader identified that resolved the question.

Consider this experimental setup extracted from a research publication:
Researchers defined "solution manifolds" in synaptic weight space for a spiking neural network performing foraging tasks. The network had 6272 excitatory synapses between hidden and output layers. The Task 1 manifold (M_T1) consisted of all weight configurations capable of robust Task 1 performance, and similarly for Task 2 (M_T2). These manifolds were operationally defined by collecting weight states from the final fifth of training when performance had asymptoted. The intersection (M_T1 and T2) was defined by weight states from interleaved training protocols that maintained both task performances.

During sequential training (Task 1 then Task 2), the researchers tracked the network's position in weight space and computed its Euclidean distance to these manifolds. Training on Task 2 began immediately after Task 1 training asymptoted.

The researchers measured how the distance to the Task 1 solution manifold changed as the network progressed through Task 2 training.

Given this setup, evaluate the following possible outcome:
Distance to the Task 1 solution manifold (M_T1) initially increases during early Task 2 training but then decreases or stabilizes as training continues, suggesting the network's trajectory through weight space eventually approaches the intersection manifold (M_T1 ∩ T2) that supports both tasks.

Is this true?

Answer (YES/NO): NO